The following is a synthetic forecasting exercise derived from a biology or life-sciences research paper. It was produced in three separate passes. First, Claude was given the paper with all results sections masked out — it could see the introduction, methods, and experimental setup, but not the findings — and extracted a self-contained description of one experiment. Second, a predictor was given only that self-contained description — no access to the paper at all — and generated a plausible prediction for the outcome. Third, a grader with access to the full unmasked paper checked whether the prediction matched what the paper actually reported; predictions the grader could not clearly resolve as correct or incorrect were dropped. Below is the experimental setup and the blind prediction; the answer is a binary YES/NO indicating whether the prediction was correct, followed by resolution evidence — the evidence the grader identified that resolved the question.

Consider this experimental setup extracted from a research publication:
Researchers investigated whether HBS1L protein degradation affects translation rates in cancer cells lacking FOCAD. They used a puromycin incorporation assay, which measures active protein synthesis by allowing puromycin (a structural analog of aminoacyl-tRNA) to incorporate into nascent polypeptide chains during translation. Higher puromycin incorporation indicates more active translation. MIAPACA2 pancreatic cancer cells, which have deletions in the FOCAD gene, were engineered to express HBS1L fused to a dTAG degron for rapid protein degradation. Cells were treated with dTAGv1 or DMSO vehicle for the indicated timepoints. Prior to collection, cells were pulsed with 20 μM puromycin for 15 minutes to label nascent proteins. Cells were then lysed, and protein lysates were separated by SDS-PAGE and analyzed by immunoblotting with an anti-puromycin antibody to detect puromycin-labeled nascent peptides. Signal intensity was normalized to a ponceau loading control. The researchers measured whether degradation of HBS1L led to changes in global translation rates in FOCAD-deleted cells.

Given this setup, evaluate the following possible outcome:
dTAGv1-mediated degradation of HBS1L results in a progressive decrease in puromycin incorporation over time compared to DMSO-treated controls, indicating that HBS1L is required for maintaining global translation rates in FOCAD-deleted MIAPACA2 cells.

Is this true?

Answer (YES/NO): YES